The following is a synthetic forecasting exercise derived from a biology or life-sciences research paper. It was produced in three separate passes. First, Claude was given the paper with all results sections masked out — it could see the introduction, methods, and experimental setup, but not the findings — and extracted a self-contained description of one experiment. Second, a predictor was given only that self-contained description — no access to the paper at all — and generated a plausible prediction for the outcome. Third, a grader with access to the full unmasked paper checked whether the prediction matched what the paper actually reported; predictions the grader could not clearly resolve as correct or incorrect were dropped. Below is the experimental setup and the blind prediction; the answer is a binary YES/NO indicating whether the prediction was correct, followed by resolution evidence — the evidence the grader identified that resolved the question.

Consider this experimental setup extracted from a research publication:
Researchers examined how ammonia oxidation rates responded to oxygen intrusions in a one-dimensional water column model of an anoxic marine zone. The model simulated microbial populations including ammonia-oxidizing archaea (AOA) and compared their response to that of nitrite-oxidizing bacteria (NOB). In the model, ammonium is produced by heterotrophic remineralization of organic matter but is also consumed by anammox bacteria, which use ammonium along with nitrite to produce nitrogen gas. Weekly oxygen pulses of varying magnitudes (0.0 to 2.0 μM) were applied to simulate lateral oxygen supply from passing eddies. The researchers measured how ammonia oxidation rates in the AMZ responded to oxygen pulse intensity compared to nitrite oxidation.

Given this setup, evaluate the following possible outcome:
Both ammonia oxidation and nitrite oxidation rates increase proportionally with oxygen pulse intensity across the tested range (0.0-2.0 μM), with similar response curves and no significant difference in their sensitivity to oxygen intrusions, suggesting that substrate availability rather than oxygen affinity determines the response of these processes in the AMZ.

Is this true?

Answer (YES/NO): NO